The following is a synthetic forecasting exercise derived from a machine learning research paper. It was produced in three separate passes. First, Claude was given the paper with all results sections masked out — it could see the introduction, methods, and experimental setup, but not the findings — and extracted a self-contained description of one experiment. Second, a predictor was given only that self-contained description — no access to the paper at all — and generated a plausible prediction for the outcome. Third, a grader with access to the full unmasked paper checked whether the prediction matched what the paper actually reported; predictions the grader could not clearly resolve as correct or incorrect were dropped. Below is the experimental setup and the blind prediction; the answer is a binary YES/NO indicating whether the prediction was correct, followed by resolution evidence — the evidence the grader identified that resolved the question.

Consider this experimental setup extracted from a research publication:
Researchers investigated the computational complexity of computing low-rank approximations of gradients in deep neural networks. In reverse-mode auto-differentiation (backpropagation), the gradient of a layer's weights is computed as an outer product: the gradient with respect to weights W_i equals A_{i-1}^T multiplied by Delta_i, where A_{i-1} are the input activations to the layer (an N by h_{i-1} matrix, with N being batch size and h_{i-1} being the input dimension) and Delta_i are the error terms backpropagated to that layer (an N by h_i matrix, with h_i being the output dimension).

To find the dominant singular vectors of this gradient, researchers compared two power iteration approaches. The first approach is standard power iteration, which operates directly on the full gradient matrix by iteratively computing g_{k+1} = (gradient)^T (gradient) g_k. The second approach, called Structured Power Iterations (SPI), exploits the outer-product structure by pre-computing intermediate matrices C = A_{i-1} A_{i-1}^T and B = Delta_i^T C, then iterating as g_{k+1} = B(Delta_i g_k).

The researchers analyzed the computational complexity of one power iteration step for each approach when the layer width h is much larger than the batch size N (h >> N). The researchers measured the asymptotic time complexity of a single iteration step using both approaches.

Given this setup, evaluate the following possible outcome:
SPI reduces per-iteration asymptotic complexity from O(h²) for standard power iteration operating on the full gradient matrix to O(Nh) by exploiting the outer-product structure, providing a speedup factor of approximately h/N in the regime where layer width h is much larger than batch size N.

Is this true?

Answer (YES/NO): YES